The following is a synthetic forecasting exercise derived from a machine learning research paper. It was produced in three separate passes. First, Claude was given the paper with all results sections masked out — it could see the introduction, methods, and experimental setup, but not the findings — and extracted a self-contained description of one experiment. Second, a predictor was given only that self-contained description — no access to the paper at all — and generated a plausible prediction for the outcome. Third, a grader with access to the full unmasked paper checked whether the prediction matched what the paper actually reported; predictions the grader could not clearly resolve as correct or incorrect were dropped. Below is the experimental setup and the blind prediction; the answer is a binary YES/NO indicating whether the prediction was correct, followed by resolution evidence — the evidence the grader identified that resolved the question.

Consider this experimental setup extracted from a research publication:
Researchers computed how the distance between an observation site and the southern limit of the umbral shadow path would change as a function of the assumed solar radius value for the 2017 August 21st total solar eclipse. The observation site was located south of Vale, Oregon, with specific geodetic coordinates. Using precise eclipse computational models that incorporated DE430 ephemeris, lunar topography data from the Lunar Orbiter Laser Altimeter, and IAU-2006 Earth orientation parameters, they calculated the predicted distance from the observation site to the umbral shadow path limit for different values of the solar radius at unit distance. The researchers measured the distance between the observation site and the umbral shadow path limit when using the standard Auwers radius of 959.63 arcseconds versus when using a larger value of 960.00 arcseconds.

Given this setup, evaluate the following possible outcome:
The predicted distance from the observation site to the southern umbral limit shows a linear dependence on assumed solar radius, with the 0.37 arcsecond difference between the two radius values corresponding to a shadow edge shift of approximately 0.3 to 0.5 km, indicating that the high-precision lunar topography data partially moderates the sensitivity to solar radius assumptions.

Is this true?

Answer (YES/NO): NO